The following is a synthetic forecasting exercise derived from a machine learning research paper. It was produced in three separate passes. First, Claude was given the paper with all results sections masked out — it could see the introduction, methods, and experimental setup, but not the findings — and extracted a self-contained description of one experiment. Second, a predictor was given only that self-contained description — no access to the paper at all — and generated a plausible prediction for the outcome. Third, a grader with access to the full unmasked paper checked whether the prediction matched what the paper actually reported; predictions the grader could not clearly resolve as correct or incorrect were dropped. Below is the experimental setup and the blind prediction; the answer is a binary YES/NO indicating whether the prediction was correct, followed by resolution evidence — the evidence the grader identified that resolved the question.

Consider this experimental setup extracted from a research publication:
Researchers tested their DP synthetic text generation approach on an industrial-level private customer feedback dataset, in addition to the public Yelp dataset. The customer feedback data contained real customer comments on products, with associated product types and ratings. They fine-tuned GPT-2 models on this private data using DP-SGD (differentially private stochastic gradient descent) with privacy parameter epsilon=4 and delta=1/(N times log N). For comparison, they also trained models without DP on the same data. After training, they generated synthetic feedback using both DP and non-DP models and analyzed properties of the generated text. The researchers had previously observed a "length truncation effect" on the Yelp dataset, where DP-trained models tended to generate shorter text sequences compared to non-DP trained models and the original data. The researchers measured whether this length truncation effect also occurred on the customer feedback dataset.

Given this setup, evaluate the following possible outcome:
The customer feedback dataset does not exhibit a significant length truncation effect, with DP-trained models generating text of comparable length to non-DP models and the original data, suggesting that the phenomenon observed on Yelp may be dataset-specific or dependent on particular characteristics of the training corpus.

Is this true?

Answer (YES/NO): NO